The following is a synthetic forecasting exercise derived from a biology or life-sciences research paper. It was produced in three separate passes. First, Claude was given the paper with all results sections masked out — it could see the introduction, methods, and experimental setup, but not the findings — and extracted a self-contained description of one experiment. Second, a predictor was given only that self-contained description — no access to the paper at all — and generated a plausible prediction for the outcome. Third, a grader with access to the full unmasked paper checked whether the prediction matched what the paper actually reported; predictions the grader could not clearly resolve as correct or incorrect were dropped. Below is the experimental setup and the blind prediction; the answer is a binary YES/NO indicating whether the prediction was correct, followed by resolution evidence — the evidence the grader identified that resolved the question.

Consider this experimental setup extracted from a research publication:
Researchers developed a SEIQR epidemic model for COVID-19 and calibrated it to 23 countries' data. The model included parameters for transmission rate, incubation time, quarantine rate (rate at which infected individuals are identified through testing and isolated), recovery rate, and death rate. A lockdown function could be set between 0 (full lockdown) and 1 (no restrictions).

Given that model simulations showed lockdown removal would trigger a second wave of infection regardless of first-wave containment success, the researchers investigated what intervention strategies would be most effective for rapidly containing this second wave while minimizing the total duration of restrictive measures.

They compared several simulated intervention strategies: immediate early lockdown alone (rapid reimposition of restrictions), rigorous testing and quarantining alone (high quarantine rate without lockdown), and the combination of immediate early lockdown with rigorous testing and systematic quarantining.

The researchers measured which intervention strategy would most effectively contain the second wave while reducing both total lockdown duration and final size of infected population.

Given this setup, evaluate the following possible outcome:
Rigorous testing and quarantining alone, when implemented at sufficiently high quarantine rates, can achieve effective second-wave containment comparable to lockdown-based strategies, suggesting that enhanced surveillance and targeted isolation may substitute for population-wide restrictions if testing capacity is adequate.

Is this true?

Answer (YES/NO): YES